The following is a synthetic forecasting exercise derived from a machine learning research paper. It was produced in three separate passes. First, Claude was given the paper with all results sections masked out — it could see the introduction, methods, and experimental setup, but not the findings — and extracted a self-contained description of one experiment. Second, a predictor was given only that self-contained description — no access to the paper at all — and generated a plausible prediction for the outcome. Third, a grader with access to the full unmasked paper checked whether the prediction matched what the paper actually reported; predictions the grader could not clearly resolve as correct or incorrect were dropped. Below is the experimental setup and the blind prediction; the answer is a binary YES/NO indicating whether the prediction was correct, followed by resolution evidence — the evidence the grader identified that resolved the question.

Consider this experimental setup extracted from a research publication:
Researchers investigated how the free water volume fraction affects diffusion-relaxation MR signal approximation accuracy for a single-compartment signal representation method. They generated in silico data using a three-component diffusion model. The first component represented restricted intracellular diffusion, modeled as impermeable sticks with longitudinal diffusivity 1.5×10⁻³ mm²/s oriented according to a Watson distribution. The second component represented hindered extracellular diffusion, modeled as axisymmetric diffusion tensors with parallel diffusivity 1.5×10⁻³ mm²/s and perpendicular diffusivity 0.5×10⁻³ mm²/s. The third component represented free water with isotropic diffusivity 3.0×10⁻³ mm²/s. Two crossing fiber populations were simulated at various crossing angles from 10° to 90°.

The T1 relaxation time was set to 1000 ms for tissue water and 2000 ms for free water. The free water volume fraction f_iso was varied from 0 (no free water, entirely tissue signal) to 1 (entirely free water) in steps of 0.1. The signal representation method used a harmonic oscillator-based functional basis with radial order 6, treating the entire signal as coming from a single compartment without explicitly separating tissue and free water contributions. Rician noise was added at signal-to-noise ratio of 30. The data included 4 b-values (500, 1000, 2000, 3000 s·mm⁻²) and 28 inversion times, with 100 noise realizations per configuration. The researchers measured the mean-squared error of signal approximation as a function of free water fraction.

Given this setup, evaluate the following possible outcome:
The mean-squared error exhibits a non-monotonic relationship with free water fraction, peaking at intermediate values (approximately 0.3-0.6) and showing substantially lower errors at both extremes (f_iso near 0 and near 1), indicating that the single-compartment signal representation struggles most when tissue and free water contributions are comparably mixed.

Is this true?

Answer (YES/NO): NO